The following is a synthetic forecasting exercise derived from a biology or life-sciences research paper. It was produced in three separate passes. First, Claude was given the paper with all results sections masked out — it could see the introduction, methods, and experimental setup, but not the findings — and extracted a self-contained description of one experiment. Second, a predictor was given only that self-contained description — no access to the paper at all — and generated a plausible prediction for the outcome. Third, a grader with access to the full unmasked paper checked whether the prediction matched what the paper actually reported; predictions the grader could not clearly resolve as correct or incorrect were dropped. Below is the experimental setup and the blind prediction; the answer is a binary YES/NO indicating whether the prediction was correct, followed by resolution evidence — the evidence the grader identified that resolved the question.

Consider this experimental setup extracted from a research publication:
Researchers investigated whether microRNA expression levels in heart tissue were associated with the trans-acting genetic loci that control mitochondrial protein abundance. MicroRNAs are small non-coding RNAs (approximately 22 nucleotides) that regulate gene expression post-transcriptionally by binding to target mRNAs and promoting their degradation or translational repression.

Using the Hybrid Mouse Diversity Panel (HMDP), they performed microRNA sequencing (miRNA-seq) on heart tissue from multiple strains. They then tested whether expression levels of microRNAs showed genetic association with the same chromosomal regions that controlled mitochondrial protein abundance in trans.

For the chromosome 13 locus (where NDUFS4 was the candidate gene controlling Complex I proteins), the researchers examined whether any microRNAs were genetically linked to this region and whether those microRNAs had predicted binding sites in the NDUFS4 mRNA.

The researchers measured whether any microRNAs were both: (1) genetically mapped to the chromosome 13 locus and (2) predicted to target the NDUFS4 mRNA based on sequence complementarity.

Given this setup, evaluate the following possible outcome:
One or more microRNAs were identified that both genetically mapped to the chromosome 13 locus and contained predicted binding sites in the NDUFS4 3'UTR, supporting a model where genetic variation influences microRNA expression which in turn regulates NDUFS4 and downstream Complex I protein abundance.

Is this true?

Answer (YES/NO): YES